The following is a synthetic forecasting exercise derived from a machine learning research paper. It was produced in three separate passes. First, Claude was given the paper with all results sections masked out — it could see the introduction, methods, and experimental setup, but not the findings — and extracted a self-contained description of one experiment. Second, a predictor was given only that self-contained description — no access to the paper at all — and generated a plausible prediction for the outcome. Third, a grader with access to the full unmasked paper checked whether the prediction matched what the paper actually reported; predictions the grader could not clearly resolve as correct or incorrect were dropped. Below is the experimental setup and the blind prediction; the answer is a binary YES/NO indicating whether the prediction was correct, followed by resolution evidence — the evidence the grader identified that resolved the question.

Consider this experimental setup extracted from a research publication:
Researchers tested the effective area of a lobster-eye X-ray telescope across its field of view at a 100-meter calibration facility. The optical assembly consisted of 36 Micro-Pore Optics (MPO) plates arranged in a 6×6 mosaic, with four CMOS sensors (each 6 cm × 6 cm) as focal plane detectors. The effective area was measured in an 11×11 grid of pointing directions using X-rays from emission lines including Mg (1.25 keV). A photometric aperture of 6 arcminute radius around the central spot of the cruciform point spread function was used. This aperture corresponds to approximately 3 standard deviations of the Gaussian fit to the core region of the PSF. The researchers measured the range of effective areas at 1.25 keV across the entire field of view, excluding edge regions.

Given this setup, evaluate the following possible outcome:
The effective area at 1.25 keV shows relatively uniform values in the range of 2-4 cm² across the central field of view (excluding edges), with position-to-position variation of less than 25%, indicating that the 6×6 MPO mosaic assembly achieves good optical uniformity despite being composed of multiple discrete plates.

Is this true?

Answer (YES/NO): NO